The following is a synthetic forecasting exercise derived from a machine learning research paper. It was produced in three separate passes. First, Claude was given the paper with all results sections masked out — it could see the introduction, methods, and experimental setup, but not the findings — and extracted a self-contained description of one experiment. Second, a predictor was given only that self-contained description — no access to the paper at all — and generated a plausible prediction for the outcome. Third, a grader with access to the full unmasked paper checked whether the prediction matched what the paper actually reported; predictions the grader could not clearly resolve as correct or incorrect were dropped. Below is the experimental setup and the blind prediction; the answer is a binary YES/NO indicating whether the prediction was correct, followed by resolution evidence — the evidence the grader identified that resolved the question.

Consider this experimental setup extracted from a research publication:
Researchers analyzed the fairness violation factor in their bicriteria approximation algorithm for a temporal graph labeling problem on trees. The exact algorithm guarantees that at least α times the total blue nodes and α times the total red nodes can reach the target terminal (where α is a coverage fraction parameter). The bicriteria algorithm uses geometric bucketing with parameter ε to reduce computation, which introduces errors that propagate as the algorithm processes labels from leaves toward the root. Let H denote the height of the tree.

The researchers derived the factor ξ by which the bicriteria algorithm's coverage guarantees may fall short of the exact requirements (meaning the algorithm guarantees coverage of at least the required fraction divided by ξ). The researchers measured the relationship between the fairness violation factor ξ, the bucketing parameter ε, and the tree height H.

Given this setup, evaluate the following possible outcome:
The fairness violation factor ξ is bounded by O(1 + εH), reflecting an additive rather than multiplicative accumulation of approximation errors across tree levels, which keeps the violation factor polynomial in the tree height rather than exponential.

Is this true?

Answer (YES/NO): NO